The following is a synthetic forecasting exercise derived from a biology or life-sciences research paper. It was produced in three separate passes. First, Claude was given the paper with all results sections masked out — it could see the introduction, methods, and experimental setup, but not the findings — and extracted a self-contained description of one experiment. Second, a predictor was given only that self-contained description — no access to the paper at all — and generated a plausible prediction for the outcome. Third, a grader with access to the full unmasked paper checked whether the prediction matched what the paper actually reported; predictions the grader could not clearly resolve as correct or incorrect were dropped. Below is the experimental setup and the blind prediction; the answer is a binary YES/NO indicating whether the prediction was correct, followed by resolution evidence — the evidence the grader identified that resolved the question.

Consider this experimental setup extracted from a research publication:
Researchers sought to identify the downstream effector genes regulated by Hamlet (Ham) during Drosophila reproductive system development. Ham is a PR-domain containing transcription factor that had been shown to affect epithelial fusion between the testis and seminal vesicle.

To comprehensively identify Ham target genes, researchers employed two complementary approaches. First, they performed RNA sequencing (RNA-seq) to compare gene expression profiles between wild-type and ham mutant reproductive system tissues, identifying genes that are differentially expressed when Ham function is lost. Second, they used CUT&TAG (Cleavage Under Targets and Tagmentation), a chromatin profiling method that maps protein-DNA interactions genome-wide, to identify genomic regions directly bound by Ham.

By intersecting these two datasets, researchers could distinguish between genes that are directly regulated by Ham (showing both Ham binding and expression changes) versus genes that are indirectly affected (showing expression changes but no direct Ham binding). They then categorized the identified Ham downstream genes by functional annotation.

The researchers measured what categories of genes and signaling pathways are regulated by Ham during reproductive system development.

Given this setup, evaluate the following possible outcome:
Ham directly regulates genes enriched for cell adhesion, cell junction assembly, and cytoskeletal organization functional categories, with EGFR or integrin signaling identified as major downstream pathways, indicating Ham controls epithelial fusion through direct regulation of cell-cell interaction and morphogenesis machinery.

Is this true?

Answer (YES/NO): NO